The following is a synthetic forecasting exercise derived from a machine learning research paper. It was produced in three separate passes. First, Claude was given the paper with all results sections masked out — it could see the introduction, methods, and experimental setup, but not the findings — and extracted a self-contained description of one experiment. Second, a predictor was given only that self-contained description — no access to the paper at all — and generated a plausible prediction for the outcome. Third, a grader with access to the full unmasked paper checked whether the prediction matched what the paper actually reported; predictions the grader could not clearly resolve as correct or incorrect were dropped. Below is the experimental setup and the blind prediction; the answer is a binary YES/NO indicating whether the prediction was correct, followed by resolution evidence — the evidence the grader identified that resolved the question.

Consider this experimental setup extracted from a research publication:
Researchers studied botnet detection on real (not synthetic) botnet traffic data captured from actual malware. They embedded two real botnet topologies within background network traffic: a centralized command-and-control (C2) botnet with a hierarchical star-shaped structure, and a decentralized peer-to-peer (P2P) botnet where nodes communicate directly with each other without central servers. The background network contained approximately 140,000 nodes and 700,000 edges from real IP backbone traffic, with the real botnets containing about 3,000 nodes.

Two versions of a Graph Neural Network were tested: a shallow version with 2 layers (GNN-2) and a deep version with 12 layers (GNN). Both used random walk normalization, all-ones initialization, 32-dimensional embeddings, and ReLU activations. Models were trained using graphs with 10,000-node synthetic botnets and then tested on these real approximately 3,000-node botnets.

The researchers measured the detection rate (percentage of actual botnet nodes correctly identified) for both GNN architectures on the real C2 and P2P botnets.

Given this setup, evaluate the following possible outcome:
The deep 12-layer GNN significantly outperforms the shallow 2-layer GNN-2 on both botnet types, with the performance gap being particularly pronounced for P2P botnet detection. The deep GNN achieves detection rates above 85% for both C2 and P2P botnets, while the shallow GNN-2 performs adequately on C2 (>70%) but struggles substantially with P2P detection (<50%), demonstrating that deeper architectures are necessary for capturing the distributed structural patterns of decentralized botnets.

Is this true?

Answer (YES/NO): NO